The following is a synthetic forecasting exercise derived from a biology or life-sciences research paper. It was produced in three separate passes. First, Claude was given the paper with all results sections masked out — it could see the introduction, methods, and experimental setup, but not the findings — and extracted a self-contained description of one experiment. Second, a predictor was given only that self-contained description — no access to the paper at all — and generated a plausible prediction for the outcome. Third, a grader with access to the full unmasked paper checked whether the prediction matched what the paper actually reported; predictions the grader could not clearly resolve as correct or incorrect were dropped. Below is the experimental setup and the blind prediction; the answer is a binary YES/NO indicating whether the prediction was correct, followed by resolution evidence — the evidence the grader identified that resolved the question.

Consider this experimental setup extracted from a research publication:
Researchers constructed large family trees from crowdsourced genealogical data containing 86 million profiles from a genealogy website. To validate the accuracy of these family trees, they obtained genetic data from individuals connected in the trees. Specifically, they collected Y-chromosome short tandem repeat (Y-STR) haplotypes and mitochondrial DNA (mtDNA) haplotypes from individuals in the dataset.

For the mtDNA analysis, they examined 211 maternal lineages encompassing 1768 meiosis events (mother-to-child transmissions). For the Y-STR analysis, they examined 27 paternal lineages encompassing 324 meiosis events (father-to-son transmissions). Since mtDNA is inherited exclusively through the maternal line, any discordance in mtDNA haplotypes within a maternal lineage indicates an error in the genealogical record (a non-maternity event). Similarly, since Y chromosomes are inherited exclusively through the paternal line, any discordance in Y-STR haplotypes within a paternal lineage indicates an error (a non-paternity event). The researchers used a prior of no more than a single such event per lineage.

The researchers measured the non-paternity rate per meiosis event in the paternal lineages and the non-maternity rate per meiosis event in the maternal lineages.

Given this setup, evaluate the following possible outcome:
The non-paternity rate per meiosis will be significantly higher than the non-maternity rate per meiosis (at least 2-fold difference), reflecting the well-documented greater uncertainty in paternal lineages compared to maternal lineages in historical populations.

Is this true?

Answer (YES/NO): YES